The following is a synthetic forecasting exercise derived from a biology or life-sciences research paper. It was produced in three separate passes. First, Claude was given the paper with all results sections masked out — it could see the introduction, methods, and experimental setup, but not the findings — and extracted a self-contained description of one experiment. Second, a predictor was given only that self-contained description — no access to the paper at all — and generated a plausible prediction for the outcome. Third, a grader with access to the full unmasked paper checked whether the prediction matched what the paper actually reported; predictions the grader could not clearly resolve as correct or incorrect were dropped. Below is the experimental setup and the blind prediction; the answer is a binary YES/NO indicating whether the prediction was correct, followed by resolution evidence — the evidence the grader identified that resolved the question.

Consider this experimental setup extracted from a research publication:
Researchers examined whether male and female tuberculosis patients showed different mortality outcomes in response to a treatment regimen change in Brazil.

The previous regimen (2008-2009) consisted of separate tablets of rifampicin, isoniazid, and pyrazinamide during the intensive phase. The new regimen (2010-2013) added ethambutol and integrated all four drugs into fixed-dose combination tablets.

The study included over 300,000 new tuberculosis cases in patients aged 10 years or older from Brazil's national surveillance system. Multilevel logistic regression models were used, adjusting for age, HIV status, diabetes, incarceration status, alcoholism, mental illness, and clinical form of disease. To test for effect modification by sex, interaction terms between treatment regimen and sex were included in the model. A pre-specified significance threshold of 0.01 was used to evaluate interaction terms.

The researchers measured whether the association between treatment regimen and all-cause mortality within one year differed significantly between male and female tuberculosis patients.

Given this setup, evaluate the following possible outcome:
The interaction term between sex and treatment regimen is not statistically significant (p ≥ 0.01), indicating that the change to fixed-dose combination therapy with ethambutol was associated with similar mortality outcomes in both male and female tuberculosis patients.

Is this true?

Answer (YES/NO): YES